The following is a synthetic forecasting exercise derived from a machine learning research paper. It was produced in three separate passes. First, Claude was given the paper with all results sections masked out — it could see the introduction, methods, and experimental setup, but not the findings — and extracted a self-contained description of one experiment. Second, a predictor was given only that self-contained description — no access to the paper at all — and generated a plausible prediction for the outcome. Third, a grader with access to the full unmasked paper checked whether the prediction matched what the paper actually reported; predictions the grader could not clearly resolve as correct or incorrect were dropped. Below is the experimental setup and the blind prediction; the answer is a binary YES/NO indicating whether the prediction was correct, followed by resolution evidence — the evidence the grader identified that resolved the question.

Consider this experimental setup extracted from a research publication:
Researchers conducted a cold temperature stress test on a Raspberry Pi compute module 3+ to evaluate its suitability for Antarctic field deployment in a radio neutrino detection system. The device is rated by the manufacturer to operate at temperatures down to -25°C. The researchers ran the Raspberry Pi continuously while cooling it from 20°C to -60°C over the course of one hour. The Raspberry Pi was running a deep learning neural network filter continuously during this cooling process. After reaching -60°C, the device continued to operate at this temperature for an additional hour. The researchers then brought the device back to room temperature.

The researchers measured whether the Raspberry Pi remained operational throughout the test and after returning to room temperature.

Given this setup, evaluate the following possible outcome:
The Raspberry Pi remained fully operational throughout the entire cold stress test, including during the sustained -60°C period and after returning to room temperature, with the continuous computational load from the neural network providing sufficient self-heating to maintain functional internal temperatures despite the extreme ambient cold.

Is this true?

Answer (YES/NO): NO